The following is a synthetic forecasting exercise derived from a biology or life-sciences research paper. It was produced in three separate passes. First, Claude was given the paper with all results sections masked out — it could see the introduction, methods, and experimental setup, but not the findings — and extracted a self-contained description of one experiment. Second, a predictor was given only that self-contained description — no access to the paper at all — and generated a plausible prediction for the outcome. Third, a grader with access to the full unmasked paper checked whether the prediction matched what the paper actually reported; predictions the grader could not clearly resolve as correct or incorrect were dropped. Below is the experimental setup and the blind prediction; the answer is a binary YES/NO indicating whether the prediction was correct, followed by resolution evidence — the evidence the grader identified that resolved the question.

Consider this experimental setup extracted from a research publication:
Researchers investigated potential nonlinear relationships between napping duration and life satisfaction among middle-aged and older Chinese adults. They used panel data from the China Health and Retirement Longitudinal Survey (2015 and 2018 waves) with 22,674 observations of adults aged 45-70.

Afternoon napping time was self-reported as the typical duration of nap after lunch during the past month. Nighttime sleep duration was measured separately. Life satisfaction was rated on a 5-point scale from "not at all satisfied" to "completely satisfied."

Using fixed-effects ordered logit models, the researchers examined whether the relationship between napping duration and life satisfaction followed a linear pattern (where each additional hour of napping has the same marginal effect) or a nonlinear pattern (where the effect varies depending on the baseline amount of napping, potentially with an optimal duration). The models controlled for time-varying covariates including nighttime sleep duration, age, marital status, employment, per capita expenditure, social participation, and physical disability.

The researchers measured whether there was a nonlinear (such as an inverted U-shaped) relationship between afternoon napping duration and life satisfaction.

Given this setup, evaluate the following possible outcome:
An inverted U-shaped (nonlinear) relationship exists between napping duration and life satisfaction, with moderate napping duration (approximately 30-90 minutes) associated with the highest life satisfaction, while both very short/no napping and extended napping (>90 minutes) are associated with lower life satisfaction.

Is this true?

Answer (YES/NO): NO